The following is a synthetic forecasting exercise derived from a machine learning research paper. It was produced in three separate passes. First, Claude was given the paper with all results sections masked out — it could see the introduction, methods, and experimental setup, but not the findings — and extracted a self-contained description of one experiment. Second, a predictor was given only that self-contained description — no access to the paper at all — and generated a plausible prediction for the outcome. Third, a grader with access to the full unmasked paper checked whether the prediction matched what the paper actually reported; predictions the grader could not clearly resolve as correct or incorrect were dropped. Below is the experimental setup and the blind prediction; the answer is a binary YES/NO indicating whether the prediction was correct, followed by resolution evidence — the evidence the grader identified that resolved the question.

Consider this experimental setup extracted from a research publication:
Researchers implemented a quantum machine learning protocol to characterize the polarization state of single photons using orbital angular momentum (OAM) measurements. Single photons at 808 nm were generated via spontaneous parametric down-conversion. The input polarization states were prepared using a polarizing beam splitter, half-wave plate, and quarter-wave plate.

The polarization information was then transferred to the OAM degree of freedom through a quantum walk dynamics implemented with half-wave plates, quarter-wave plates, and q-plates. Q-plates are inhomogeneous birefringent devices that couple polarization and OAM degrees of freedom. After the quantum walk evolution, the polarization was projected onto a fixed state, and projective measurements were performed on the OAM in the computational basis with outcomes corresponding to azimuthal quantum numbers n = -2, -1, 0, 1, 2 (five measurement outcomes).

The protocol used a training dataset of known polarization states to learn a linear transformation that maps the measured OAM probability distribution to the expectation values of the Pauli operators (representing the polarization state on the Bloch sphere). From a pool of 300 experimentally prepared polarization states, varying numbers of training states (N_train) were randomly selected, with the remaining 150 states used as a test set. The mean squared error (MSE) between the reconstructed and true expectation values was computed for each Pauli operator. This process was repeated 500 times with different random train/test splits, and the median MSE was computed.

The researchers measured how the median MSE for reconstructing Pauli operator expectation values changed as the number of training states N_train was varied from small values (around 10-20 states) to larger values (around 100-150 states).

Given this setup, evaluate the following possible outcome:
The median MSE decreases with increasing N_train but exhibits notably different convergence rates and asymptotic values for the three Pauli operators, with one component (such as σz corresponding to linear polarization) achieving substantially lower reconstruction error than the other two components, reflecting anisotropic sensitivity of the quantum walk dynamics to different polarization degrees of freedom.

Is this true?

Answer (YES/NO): NO